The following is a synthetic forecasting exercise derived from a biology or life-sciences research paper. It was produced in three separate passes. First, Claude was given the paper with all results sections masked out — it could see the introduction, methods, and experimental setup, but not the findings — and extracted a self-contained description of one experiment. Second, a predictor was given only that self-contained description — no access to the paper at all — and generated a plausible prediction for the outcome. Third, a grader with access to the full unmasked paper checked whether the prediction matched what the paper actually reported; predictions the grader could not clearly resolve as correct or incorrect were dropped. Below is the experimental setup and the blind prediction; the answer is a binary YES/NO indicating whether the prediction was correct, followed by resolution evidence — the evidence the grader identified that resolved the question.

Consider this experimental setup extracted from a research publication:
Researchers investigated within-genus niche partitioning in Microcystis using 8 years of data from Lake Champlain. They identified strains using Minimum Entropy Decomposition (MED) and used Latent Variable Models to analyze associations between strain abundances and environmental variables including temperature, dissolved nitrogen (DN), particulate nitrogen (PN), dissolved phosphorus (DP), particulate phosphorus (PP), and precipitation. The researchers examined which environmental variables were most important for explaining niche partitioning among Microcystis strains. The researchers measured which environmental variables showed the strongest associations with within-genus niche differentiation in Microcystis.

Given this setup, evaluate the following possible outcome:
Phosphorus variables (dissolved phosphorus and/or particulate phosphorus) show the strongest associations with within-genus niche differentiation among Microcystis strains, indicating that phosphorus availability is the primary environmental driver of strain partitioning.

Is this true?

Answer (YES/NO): NO